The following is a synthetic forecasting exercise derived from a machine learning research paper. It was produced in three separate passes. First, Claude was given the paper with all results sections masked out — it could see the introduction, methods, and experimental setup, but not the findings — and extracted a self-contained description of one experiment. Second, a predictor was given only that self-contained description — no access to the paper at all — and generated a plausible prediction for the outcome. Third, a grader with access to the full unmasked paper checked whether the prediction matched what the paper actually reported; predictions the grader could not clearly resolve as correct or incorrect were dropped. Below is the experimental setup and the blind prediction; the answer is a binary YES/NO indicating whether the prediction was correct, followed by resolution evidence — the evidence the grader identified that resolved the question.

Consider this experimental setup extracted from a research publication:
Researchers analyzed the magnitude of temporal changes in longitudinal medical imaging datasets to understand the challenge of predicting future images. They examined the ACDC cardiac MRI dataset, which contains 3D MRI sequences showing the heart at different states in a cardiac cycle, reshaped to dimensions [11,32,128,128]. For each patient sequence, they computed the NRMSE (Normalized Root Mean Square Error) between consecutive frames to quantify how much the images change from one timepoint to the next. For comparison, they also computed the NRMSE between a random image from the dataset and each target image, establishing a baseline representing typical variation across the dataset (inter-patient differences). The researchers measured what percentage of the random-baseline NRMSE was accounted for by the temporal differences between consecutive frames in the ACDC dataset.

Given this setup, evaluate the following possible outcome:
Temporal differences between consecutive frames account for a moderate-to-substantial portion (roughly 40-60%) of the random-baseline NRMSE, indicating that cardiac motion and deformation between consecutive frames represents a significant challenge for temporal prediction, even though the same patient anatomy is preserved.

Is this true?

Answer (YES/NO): NO